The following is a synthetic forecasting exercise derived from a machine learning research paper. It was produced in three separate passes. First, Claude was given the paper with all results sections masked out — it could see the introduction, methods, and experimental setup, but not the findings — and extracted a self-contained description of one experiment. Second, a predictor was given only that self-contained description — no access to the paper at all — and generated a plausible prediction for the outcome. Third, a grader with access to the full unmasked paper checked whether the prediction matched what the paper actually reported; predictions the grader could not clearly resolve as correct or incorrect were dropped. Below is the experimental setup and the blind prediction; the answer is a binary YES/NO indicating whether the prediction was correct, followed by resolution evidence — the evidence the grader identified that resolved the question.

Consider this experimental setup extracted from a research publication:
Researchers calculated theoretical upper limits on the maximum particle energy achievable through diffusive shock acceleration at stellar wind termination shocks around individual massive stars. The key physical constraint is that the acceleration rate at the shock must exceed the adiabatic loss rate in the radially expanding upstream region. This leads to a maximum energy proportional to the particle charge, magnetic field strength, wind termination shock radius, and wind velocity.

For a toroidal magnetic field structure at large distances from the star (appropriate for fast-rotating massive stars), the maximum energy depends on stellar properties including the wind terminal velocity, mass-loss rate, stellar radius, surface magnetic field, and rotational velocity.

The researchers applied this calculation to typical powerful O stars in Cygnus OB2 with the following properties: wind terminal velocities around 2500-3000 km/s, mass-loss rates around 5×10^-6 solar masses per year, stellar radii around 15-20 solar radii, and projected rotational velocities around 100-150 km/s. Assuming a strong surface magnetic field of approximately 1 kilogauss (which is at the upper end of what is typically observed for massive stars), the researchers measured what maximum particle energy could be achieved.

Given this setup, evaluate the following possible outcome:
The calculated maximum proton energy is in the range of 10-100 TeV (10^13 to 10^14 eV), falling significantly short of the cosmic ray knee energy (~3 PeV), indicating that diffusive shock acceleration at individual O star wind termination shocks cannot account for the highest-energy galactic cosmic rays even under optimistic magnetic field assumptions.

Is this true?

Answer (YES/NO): NO